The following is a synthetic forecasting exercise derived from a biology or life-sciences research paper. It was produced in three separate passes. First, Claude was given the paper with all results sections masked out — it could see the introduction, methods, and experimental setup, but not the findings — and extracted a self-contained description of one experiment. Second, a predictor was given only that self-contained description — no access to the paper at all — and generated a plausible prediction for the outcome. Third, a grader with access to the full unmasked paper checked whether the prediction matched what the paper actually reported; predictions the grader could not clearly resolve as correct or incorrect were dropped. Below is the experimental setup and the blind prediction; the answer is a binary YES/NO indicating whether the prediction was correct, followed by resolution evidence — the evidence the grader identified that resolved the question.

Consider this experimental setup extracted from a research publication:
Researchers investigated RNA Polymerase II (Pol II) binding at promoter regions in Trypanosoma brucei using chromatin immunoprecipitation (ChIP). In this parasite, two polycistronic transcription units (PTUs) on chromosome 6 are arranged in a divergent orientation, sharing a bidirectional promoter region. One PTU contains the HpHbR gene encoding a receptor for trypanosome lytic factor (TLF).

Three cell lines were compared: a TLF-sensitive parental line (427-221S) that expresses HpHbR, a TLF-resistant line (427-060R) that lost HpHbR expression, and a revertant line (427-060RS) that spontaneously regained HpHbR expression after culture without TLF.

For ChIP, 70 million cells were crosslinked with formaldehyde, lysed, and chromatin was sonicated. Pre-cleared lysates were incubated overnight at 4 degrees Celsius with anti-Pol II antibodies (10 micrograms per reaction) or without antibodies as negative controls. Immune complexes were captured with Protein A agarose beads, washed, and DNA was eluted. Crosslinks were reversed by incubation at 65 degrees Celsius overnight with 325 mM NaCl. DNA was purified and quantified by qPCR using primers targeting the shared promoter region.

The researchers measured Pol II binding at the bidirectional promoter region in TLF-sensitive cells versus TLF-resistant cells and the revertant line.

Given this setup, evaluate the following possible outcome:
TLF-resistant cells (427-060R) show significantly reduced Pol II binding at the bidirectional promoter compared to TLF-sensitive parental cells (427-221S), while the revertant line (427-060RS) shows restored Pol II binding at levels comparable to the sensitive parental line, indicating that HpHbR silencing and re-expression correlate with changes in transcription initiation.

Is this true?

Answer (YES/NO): NO